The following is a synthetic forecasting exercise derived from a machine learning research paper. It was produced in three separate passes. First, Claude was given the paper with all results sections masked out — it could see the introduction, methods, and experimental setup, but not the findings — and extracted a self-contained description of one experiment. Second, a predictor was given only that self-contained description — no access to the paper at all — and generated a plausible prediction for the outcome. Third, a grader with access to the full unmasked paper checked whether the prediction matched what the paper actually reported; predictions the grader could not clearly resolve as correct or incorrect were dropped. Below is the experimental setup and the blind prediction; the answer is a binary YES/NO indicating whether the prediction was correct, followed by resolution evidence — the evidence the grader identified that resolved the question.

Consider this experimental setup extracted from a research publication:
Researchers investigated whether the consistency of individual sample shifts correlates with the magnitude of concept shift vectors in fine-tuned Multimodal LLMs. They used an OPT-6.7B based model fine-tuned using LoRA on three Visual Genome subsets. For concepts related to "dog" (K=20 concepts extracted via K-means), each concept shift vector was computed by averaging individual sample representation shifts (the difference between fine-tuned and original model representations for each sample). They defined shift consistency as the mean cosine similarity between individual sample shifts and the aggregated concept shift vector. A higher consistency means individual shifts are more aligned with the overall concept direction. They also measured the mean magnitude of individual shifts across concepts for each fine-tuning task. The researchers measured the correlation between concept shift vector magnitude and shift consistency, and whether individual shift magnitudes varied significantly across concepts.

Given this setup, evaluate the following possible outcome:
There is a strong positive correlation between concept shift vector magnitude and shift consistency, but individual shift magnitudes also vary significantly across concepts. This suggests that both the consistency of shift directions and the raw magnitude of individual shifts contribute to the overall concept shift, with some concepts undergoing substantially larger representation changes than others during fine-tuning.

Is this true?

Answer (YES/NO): NO